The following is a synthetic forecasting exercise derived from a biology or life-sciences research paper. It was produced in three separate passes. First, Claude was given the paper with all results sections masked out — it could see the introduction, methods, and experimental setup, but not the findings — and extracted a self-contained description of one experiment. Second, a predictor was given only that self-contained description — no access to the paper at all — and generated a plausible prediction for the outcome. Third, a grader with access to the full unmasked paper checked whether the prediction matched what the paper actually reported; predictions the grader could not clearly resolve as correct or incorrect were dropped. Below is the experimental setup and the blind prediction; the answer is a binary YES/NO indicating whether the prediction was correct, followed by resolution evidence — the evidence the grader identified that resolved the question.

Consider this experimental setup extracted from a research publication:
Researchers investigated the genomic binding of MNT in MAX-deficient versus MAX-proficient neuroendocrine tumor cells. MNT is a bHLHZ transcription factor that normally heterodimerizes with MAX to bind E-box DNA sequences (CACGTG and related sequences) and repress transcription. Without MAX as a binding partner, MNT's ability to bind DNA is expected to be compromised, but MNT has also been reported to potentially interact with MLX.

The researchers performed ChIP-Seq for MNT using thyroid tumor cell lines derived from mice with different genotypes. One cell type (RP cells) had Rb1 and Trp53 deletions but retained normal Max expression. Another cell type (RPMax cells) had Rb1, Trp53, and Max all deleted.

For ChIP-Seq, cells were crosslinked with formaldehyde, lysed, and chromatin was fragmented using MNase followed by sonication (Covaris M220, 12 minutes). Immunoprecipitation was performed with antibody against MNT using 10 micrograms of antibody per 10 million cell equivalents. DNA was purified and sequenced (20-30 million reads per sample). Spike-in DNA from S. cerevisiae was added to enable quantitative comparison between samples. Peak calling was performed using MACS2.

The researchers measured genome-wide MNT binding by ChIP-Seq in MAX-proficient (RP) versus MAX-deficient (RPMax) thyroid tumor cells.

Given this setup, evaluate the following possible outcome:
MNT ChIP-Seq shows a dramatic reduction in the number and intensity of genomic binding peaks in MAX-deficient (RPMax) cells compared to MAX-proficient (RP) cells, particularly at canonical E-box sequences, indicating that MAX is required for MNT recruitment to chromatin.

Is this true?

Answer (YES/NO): NO